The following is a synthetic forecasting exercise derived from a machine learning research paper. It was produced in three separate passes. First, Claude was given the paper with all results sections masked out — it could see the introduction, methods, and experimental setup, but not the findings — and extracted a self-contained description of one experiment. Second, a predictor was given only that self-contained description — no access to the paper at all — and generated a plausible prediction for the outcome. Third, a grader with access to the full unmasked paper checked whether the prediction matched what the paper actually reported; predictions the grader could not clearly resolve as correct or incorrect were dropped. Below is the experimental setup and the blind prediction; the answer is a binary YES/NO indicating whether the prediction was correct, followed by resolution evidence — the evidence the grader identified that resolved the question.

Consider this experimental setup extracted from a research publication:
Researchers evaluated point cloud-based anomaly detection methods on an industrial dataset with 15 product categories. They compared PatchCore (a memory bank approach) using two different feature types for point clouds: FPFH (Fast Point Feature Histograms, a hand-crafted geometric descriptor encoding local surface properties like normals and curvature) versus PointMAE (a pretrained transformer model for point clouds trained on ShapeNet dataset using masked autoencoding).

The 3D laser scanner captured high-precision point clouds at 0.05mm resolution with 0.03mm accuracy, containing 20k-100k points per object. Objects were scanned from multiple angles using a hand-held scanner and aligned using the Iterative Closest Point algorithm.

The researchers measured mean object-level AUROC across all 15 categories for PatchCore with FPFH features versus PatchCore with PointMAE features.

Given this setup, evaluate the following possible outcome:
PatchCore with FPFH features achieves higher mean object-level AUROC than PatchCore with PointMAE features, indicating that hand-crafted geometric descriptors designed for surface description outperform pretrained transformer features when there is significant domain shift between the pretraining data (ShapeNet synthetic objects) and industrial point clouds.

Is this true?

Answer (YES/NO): YES